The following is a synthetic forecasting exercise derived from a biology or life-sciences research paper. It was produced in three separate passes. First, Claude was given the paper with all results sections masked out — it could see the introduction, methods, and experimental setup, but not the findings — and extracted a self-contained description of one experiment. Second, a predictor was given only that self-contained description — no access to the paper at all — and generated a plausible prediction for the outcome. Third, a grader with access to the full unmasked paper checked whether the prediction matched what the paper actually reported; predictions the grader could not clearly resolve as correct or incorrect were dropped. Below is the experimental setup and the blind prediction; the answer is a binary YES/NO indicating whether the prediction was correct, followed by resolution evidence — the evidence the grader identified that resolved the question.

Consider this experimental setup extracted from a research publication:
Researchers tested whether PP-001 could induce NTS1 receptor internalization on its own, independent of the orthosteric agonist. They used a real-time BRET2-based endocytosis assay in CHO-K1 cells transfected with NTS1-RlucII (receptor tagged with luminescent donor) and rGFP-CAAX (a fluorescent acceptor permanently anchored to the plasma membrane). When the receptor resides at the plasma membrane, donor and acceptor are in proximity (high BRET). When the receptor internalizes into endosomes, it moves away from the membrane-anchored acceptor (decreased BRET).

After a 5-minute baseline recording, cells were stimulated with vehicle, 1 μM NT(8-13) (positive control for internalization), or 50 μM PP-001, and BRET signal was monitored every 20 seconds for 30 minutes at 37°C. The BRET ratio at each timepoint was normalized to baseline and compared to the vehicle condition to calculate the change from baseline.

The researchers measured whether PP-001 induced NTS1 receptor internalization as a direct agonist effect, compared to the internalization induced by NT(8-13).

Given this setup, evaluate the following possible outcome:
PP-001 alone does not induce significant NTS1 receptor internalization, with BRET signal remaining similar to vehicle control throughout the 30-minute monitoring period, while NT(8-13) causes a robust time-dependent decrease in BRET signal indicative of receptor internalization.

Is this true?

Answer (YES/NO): YES